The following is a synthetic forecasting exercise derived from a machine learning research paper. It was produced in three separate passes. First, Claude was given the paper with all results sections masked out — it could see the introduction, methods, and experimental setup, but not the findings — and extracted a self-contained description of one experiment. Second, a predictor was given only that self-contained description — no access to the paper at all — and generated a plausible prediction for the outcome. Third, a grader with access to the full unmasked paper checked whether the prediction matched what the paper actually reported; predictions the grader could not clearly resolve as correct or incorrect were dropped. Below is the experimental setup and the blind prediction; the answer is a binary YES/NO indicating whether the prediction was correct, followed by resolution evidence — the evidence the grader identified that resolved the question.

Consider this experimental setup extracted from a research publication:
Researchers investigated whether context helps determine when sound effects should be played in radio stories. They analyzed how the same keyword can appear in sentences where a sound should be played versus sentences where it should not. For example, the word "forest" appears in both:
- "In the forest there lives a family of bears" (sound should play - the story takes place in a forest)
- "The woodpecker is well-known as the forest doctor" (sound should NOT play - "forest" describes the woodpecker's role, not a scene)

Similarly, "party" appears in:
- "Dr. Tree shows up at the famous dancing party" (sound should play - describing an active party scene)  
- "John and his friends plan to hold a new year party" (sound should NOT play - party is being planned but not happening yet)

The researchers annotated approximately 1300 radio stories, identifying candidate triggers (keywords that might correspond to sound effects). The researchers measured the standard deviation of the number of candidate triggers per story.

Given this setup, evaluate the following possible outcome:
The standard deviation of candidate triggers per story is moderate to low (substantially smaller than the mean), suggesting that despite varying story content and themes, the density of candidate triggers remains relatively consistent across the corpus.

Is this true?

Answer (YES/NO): NO